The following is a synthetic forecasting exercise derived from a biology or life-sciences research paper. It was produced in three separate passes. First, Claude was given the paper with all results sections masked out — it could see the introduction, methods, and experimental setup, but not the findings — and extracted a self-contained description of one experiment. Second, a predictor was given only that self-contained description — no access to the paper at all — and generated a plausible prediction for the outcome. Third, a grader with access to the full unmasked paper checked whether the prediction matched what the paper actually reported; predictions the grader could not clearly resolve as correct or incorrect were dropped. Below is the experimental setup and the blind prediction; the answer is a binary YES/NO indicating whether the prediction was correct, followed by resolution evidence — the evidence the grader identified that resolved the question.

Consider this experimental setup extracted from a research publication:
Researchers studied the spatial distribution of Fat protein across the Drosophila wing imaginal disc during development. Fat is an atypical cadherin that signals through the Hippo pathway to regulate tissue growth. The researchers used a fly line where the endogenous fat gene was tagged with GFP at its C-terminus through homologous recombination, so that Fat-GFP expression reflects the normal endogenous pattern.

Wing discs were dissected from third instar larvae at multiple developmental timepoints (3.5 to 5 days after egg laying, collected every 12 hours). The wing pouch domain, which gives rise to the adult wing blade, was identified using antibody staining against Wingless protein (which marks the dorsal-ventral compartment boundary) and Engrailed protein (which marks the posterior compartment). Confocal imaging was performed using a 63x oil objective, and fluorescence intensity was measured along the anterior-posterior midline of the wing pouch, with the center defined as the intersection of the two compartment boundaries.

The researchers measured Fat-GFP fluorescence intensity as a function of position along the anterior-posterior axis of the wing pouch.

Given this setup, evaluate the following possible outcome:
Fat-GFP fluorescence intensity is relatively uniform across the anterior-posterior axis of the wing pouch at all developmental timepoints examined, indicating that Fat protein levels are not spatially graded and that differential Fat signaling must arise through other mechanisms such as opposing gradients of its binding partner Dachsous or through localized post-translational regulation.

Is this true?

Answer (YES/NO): NO